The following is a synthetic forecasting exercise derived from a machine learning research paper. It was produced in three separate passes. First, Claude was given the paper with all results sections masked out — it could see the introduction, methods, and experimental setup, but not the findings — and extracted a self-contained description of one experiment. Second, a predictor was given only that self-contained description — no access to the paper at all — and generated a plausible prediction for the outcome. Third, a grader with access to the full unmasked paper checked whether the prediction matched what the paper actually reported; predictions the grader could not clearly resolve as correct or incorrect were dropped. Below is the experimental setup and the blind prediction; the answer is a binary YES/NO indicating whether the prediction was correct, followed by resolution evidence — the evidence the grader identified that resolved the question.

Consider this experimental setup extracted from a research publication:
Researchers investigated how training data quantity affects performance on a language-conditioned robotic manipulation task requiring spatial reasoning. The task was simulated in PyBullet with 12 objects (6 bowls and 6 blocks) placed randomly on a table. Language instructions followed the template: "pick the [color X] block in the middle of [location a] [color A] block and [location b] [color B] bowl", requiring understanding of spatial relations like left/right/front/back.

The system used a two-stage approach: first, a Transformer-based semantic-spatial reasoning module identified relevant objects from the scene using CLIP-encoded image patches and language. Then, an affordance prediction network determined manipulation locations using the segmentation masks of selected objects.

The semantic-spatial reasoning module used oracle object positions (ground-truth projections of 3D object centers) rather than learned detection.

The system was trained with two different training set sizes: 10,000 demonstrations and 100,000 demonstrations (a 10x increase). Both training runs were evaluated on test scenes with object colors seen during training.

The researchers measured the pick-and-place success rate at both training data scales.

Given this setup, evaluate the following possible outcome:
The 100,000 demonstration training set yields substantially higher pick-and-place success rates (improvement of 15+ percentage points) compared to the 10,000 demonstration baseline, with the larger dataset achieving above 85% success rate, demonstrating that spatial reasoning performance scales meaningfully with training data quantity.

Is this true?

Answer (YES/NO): NO